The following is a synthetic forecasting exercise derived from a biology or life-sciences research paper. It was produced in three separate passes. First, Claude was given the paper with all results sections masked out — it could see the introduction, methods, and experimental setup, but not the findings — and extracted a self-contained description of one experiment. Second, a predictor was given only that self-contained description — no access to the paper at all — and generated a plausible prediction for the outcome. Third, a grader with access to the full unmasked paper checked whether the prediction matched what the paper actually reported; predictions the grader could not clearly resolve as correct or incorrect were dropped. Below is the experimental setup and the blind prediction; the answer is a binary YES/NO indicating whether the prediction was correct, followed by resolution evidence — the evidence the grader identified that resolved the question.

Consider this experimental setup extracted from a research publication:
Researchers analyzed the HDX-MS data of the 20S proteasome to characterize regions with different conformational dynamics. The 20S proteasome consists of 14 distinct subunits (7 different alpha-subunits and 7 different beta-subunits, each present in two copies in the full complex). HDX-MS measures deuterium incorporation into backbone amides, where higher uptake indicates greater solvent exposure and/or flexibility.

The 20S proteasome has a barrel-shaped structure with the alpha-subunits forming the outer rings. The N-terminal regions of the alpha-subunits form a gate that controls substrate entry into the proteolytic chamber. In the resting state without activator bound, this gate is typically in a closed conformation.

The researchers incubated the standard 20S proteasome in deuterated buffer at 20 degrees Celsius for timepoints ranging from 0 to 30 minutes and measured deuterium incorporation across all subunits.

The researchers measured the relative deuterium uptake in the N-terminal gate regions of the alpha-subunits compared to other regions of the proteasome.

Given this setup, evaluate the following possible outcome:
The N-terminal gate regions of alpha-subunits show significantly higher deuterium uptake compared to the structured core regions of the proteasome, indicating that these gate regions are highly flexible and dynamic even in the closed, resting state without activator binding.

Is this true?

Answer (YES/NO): YES